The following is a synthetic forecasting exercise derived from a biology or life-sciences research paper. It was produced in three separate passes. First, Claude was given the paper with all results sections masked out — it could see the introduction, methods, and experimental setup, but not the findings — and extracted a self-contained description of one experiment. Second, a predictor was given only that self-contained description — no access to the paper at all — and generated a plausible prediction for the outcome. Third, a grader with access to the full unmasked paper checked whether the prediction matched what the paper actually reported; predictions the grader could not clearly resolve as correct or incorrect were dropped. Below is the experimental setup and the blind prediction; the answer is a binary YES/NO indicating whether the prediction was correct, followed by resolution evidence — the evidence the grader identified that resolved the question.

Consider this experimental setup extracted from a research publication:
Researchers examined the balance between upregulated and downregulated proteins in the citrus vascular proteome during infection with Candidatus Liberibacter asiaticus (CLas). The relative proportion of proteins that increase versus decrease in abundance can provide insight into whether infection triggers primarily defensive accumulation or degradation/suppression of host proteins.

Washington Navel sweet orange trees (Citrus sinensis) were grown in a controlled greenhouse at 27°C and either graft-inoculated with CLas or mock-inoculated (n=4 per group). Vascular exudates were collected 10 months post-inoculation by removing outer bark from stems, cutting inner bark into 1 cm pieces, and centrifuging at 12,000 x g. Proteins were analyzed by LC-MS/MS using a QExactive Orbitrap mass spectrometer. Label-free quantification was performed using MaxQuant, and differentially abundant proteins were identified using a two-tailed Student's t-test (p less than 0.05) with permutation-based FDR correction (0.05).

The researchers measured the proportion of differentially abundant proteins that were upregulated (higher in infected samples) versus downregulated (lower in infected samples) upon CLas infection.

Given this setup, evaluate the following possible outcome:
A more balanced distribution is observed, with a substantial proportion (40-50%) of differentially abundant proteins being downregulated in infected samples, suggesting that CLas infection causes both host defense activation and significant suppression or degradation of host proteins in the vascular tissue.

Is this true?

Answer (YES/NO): NO